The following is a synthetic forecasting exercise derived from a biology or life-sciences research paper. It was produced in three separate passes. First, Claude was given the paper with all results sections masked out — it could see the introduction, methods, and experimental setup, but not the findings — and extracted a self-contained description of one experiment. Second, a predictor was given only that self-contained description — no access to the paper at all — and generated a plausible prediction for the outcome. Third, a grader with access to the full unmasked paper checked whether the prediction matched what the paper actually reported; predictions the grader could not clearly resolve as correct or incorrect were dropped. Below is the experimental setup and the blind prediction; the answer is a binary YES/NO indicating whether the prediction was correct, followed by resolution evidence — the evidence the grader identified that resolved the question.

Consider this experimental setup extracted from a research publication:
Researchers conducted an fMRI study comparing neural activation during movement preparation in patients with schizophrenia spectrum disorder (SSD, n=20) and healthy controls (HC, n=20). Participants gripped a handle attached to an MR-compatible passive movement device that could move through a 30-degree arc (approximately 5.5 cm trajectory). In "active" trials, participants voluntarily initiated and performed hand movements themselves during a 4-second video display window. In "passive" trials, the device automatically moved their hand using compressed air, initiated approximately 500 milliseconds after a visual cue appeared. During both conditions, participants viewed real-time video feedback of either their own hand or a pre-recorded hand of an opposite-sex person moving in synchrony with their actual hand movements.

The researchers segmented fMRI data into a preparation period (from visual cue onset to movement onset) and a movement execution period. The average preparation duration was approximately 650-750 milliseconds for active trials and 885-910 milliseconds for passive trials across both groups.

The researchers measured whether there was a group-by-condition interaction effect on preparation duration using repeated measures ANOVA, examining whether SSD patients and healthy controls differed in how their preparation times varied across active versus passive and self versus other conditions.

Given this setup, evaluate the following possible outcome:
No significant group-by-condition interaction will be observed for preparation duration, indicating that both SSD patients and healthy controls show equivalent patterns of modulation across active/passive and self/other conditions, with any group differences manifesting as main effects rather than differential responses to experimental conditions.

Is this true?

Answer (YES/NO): NO